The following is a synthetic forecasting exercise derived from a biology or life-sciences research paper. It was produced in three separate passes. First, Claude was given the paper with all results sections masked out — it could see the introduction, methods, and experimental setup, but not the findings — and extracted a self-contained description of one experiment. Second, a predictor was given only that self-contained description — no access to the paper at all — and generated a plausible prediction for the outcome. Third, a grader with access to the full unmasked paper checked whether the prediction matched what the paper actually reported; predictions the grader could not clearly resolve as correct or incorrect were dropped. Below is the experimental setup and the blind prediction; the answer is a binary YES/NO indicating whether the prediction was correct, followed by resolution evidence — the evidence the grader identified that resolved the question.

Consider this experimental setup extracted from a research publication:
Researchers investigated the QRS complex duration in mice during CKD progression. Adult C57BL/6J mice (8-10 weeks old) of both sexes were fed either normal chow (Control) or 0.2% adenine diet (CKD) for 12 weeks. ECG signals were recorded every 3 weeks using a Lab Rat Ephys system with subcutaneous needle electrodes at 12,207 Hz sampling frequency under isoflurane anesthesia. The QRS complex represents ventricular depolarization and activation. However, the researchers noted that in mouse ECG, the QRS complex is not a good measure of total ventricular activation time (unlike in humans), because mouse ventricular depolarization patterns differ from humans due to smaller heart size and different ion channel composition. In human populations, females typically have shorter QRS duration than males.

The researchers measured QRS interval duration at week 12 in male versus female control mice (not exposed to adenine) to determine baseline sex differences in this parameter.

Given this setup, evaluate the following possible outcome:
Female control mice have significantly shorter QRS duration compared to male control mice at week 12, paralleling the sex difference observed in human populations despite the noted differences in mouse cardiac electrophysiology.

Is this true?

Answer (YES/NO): NO